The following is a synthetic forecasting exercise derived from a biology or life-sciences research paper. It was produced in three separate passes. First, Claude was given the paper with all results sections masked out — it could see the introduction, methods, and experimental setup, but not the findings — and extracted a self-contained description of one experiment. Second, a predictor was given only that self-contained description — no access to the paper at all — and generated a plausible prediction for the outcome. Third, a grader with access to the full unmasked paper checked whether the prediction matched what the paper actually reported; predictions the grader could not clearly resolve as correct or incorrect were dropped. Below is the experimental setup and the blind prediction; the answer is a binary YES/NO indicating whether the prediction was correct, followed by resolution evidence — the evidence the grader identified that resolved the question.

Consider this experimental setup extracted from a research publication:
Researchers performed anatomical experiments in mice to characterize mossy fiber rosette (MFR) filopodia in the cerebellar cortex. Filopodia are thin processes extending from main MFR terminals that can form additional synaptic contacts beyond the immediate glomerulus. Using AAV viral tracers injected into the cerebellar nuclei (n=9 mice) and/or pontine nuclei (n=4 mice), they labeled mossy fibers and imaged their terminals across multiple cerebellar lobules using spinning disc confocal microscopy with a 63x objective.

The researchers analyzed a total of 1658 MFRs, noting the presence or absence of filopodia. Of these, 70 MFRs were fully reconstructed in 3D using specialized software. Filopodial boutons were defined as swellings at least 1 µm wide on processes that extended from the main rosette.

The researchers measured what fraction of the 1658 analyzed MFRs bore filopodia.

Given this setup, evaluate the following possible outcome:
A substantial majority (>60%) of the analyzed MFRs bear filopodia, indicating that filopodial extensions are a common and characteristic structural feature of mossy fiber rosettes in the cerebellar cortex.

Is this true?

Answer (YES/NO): NO